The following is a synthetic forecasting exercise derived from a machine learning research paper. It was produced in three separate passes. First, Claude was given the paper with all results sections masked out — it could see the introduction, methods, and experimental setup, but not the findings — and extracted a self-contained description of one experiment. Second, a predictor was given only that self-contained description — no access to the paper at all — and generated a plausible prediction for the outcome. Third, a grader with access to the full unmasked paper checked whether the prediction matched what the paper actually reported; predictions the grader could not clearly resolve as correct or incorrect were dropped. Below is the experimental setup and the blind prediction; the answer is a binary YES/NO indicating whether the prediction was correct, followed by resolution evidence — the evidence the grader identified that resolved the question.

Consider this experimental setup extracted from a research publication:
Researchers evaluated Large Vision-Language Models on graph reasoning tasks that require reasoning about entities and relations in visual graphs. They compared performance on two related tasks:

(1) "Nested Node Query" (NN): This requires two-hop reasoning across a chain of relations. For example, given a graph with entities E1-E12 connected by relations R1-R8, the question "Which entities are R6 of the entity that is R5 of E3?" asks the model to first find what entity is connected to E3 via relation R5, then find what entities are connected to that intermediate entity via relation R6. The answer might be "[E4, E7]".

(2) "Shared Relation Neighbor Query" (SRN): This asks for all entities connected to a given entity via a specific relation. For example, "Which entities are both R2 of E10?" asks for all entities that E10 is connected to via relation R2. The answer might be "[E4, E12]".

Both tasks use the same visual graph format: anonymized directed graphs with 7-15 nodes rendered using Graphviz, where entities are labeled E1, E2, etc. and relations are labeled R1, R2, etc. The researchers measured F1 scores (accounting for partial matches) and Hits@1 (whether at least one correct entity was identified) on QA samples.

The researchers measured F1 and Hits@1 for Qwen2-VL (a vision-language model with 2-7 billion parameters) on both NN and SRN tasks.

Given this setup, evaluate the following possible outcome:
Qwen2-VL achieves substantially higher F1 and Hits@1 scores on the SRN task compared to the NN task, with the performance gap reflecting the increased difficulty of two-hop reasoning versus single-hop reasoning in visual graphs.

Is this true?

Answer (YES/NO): NO